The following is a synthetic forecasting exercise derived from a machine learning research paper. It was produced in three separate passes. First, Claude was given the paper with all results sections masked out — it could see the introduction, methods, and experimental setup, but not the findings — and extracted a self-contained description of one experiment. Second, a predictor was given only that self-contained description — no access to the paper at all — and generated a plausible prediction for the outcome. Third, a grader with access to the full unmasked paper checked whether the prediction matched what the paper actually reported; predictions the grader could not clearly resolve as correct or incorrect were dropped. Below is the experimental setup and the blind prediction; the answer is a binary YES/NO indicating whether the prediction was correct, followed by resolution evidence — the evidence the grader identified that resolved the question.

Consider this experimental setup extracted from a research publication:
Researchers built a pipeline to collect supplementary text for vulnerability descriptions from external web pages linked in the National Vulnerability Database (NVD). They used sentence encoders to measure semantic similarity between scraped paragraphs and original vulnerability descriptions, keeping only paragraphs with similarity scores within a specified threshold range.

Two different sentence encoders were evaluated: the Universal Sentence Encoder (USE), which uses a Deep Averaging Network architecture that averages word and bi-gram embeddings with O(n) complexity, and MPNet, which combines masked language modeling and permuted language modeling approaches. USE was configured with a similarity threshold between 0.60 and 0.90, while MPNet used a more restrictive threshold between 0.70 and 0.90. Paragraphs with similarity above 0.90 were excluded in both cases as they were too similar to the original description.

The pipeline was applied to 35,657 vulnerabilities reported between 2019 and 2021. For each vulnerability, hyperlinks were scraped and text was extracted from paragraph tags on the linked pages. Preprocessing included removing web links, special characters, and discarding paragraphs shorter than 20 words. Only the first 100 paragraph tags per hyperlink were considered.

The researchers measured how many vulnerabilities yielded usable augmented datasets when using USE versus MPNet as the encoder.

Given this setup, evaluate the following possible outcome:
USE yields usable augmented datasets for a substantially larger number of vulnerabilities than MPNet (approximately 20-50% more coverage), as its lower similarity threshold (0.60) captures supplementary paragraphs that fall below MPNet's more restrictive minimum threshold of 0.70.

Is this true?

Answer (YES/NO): NO